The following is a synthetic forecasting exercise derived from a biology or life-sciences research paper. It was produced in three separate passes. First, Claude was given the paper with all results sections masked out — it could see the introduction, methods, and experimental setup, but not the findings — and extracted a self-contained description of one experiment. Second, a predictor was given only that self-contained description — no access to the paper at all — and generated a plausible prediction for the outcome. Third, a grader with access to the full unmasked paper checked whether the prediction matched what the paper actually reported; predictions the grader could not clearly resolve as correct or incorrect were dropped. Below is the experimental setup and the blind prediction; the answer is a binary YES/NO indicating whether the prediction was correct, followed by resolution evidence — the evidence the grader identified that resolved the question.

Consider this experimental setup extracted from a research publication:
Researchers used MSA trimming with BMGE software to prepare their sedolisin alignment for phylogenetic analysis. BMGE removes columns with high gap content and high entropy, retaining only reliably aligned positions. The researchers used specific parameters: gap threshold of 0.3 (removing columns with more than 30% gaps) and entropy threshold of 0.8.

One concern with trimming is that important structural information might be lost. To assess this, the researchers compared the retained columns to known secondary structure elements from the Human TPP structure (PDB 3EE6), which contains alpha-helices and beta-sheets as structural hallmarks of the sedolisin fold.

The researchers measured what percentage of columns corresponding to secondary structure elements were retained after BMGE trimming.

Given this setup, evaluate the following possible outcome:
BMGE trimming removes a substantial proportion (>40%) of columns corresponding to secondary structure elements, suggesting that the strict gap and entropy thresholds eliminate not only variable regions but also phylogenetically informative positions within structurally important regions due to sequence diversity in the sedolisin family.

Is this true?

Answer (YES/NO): NO